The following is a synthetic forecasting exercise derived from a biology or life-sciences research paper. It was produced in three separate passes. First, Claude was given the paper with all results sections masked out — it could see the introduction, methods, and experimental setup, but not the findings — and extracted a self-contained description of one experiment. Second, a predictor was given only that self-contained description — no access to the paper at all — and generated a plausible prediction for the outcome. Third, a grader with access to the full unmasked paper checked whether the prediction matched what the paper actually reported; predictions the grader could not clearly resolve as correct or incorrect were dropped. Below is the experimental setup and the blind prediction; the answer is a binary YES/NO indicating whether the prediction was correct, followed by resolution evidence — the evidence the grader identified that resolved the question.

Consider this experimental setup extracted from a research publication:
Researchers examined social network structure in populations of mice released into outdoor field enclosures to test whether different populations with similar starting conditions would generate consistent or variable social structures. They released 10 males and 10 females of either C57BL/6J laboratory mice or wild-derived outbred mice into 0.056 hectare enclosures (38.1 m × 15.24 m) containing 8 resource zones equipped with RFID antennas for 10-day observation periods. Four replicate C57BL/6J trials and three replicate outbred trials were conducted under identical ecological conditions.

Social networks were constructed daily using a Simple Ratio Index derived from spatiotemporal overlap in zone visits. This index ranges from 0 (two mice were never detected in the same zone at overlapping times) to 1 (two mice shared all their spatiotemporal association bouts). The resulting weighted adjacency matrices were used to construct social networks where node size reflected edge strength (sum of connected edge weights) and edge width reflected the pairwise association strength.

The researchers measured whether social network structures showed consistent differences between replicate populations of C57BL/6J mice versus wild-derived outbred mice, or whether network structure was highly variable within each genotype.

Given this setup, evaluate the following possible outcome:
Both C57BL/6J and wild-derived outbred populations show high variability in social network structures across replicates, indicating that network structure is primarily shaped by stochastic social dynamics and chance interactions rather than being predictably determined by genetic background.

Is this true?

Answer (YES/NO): NO